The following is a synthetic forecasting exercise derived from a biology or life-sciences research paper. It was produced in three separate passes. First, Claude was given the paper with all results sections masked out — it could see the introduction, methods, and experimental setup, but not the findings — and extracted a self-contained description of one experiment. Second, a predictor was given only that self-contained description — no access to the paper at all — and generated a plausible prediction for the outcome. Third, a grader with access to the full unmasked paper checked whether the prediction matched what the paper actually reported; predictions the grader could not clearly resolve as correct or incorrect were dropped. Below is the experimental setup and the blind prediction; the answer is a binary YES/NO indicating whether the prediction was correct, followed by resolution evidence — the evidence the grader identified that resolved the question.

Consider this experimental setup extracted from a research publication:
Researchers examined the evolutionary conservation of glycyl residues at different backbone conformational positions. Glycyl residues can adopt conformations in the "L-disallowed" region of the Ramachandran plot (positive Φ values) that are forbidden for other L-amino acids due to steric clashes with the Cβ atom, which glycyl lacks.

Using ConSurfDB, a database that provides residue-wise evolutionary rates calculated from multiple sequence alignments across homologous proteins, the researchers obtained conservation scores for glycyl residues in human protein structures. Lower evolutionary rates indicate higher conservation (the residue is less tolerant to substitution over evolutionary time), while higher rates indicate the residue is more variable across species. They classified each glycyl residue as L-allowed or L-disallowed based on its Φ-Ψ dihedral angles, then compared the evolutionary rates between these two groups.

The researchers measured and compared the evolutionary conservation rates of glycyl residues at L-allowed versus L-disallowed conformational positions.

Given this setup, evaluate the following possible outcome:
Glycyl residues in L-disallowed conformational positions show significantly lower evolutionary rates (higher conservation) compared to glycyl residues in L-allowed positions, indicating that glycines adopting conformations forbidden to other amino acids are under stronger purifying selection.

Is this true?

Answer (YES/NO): YES